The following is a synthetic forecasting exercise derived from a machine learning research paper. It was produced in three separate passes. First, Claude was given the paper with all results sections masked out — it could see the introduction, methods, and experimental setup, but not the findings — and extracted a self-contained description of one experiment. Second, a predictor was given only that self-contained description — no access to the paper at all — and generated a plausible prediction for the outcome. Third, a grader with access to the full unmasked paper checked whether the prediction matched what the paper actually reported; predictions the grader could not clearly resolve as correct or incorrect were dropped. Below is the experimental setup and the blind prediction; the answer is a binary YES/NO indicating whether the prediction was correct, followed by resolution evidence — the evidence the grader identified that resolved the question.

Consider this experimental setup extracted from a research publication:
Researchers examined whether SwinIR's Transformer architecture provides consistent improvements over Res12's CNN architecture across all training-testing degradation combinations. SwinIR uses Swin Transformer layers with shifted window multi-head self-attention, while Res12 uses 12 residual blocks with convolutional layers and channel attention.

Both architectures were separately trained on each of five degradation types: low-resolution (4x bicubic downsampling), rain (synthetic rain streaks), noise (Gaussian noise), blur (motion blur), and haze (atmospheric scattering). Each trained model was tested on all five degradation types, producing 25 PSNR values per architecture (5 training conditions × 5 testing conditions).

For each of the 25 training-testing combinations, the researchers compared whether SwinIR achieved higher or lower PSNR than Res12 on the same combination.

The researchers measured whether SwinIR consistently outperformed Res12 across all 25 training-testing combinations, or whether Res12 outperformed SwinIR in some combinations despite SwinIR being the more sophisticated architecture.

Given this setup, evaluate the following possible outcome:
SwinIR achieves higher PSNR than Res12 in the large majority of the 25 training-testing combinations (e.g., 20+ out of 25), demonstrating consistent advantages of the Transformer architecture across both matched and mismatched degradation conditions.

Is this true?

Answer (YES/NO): NO